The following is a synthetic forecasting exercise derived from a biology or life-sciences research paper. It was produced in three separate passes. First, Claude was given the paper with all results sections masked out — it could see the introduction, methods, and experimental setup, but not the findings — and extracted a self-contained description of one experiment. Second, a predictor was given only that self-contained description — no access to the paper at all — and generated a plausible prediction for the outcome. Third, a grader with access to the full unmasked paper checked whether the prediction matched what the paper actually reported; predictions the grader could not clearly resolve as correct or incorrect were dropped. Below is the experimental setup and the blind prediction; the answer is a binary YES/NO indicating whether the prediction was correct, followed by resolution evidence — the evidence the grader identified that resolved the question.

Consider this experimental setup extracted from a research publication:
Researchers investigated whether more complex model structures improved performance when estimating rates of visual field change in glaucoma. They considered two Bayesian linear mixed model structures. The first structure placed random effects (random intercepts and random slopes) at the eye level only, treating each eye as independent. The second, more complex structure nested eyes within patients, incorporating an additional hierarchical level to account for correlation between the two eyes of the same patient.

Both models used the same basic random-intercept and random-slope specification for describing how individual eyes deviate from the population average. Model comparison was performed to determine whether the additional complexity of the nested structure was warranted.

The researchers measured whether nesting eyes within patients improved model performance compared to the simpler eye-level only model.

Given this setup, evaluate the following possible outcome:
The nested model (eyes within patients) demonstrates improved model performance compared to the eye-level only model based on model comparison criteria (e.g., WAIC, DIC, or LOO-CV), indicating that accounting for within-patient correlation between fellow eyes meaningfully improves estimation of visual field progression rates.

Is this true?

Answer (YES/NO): NO